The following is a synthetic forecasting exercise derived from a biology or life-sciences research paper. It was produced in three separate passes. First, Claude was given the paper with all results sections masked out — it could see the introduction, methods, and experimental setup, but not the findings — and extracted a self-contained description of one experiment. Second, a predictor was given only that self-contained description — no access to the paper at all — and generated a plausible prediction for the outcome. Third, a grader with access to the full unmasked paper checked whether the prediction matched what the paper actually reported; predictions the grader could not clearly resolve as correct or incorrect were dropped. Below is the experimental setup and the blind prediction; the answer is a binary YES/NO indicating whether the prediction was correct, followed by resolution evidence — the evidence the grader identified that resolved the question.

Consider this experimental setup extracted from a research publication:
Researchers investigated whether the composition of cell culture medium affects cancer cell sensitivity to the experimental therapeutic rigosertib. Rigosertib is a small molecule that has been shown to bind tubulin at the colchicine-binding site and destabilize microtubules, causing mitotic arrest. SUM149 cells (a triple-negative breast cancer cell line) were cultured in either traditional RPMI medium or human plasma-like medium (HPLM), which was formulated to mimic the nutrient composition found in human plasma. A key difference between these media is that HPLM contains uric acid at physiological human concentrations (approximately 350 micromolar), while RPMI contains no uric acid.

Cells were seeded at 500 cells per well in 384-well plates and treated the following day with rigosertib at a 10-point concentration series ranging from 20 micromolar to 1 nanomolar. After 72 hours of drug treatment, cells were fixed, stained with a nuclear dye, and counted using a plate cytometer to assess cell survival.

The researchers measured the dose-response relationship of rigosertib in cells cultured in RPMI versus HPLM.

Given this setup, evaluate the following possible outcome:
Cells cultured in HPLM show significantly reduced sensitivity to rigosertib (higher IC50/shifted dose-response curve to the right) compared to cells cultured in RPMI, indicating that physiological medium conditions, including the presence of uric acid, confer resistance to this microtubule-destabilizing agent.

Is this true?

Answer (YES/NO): YES